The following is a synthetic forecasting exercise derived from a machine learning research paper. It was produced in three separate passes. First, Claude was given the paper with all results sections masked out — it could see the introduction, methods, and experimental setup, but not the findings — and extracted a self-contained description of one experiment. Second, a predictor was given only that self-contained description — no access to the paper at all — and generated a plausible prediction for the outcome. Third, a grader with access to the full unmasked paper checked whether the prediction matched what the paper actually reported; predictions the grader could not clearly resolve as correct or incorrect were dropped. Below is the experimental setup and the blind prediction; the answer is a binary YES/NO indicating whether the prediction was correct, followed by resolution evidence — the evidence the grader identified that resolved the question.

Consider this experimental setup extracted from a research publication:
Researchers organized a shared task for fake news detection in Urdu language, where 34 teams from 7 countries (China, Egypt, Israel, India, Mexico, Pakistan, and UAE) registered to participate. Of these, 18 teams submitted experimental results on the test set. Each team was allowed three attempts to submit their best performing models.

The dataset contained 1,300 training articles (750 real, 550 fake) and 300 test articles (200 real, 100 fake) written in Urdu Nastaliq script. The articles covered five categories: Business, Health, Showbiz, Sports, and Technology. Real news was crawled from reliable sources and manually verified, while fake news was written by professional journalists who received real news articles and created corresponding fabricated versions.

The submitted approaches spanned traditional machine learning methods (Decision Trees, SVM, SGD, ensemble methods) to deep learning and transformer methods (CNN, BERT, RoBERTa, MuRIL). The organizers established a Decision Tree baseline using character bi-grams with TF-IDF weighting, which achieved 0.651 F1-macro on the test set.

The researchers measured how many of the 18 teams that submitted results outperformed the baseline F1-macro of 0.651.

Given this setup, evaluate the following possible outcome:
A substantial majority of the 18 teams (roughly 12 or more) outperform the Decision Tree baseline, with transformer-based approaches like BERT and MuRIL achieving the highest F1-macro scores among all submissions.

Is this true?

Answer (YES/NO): NO